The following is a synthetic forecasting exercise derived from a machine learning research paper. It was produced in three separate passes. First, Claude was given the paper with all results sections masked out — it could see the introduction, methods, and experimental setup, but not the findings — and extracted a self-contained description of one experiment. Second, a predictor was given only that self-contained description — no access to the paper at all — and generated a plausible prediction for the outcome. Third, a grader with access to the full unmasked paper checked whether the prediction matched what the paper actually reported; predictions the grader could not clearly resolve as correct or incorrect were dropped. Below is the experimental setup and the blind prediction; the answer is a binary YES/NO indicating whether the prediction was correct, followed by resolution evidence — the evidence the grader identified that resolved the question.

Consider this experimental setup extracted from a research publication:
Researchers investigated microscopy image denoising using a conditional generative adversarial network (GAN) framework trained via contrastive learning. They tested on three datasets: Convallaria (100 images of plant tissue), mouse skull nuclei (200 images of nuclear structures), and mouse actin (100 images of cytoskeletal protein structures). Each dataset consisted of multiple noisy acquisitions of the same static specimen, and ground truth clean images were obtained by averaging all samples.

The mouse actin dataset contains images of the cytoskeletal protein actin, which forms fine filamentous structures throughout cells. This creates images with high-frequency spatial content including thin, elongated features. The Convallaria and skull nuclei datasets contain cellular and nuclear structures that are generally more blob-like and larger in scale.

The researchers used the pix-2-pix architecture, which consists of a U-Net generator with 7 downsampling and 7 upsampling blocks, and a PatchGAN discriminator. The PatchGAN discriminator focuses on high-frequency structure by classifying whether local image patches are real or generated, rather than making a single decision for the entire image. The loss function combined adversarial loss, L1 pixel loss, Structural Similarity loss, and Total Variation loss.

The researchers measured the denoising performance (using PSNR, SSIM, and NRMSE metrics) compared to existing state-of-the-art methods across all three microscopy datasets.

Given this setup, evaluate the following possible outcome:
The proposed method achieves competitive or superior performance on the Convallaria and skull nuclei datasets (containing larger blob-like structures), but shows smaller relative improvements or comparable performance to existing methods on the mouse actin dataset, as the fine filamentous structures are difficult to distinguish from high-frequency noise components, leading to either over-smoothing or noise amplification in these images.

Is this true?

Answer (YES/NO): YES